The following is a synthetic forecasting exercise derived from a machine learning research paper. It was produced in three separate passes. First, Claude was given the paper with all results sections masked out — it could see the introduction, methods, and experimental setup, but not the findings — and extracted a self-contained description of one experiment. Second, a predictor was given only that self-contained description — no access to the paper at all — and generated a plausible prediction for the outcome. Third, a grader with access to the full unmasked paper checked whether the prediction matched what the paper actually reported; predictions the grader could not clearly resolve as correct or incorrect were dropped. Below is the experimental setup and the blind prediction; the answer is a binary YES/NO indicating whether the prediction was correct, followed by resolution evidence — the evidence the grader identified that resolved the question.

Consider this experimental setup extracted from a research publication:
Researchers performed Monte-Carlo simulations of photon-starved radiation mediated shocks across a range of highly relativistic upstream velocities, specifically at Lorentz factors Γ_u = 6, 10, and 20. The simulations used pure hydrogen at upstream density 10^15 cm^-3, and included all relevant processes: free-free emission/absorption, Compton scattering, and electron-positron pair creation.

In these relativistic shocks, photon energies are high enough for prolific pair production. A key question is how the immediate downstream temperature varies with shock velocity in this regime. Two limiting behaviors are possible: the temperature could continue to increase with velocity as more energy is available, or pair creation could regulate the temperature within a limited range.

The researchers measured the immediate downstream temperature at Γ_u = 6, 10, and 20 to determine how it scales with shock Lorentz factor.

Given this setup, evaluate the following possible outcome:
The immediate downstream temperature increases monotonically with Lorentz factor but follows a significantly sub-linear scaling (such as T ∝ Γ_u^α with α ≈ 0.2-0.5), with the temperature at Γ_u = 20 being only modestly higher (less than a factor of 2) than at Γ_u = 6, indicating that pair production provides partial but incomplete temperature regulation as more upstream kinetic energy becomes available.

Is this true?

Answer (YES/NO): NO